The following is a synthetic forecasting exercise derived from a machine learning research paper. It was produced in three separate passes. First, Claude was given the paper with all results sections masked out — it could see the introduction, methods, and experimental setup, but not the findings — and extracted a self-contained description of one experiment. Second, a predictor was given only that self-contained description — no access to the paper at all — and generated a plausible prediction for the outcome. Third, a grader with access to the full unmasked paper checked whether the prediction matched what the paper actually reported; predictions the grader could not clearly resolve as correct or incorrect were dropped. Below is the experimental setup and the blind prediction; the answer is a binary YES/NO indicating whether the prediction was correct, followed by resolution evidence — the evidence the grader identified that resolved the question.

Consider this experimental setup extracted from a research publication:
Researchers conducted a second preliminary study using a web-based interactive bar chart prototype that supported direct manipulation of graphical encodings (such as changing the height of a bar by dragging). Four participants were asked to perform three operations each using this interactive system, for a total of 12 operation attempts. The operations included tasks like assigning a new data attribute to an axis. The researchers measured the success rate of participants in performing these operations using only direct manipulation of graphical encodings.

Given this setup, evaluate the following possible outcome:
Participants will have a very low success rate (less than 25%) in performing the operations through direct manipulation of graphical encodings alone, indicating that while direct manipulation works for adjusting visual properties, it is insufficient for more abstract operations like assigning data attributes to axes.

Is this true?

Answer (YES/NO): NO